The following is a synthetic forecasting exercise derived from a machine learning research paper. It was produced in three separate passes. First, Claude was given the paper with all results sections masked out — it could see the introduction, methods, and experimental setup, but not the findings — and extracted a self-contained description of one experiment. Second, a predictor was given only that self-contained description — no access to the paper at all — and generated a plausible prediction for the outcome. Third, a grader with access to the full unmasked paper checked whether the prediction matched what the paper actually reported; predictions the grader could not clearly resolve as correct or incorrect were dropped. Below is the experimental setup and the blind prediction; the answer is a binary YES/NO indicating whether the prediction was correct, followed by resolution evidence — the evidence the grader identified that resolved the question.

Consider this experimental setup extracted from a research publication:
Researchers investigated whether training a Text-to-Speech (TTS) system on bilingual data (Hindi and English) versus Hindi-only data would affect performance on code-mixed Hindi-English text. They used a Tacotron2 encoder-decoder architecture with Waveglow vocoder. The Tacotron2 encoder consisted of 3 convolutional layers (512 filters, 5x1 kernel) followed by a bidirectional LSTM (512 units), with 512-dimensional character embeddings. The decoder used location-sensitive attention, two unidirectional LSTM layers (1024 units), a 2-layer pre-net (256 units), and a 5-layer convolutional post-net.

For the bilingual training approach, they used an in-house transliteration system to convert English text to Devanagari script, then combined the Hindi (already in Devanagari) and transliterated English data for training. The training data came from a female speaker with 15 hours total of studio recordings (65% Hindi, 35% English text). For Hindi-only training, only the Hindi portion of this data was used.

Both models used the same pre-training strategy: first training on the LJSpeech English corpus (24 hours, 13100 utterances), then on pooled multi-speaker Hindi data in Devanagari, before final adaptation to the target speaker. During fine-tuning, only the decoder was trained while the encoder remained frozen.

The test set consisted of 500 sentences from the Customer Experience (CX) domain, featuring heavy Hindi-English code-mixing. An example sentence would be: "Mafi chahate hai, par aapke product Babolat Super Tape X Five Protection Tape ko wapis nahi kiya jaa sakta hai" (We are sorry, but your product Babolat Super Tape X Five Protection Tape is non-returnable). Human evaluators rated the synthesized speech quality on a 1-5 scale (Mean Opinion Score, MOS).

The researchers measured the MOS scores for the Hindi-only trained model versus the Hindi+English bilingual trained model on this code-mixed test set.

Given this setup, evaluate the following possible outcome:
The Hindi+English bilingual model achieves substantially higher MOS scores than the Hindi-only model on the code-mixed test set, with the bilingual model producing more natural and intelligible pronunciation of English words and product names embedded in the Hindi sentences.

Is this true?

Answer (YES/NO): YES